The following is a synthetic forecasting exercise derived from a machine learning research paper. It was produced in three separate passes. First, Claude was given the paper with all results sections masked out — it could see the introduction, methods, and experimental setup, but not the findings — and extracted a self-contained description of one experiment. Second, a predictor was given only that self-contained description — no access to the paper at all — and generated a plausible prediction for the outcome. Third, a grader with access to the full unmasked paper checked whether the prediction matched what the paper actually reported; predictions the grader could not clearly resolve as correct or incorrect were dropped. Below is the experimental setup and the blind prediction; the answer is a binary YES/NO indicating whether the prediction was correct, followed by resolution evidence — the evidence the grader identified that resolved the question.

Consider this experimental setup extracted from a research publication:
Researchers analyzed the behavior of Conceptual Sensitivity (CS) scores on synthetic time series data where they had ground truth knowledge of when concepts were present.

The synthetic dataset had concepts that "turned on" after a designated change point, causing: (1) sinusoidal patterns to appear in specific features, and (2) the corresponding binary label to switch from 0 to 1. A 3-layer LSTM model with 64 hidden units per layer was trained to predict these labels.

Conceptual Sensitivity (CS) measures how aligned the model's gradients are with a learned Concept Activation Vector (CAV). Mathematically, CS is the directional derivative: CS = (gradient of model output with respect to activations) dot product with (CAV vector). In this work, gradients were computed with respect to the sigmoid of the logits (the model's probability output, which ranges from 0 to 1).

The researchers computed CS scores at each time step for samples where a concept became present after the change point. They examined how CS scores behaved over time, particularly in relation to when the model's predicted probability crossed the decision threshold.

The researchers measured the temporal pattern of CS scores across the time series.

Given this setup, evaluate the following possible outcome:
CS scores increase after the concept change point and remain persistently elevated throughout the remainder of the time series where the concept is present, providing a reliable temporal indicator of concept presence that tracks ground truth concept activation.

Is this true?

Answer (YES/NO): NO